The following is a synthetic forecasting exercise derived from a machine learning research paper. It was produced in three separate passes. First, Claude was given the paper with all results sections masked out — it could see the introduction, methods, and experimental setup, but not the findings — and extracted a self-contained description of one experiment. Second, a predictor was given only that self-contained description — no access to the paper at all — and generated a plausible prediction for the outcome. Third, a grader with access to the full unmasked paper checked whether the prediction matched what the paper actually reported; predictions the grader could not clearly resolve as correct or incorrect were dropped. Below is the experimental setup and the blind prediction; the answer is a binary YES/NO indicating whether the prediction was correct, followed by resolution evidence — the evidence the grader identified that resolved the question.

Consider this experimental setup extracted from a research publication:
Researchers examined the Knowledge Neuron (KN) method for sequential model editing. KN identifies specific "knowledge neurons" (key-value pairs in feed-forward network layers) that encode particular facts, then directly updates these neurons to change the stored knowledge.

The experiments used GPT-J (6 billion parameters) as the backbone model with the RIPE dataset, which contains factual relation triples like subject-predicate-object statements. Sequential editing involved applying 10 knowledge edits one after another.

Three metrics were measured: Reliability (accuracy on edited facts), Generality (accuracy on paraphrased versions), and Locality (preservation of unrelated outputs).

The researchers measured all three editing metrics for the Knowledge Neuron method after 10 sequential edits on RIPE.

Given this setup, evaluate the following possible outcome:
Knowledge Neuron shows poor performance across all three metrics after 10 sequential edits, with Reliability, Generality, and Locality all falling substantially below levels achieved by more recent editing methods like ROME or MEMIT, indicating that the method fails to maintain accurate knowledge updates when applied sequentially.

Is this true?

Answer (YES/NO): YES